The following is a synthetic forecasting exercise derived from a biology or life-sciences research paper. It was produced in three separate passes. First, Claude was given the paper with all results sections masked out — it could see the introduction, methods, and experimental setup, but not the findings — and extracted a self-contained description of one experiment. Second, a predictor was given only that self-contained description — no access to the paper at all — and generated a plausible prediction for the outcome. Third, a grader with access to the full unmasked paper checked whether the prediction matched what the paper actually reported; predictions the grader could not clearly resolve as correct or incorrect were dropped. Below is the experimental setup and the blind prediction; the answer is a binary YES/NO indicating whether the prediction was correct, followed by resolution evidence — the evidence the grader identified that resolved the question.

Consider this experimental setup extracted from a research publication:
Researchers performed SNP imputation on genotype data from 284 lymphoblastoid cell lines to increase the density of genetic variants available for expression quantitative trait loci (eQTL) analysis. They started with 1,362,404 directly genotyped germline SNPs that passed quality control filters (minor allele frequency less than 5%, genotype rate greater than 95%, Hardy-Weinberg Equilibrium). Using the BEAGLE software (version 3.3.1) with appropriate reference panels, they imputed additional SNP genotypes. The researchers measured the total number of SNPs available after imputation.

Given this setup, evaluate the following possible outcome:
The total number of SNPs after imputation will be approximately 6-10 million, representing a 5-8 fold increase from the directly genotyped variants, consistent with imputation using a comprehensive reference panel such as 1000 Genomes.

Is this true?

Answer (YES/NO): NO